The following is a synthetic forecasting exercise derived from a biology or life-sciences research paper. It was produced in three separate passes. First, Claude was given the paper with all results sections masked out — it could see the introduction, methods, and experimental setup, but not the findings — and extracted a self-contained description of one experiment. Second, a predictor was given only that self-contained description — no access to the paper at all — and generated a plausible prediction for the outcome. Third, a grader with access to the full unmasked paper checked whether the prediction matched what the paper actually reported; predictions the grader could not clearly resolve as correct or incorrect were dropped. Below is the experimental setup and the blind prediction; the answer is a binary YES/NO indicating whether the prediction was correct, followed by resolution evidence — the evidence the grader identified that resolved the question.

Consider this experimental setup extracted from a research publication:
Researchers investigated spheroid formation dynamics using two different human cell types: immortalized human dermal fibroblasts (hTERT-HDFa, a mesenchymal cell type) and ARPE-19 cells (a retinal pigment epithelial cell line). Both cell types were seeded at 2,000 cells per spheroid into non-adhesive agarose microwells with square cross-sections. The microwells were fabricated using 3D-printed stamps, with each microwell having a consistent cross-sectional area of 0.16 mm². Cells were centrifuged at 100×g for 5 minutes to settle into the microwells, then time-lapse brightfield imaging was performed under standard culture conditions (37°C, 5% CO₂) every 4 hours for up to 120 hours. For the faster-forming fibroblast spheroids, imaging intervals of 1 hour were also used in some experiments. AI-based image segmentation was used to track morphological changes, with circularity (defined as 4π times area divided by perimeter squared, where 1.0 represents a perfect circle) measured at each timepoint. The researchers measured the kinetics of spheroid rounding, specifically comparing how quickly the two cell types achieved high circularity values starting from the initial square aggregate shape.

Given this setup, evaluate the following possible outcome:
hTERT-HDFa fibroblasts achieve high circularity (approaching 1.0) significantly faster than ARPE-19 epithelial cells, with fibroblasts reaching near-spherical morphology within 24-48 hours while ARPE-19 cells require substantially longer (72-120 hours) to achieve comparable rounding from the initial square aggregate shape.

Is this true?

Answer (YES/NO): NO